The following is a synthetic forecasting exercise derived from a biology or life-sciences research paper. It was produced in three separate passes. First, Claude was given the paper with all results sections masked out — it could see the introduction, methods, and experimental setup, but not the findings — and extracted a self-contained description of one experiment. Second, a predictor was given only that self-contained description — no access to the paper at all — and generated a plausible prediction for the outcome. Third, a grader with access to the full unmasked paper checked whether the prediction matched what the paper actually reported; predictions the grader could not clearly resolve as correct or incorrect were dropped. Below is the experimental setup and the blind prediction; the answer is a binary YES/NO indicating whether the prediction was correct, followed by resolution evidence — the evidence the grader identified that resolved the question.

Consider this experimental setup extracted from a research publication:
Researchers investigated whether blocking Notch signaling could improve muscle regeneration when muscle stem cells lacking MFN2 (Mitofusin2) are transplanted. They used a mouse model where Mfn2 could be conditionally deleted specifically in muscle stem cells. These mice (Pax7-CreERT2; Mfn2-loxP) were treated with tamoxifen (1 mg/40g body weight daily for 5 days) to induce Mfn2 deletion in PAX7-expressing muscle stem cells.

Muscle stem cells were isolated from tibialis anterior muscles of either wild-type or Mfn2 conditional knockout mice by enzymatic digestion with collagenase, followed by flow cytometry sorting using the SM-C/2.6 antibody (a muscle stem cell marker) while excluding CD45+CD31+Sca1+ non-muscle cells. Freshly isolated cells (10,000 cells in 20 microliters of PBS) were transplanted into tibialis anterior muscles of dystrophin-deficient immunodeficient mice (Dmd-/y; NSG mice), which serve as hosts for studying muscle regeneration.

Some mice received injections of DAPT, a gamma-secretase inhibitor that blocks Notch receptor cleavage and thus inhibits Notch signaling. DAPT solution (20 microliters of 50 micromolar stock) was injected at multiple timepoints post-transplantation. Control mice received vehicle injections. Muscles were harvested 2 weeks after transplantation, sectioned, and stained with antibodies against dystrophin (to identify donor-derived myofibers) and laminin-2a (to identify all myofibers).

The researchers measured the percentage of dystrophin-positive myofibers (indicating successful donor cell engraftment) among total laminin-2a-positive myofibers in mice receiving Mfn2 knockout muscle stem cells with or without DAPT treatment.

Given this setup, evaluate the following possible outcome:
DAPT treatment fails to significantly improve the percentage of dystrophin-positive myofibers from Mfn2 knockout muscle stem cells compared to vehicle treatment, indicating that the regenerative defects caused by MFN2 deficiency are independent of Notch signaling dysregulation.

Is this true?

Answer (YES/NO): NO